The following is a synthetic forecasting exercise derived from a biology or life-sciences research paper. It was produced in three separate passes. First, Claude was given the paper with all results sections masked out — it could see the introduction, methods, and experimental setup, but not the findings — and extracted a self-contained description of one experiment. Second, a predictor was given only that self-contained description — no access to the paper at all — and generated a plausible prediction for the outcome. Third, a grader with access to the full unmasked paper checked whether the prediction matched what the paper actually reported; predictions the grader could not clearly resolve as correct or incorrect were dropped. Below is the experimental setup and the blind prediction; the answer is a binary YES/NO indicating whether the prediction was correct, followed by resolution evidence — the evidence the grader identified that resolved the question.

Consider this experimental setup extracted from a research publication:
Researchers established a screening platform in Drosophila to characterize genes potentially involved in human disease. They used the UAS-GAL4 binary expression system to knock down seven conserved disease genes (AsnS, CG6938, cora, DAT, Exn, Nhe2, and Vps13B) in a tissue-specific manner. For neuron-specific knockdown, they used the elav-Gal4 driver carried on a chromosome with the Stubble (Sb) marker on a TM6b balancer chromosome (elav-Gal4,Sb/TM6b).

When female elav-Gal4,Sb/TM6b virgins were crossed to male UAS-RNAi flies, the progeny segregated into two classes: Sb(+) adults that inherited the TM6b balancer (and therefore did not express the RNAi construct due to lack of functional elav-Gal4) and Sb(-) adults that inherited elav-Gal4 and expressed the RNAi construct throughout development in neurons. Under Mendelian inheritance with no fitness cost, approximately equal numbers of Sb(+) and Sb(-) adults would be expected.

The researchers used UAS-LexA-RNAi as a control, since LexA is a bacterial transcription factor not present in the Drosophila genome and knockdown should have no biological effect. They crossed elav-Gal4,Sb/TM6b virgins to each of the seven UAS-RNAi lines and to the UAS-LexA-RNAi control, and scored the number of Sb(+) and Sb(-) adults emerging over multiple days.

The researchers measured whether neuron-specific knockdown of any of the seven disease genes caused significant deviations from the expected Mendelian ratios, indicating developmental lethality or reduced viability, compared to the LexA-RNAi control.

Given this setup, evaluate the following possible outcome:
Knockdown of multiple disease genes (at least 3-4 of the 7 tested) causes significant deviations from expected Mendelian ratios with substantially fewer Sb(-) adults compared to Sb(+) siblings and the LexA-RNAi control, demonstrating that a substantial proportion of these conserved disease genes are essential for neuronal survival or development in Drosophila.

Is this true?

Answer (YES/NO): NO